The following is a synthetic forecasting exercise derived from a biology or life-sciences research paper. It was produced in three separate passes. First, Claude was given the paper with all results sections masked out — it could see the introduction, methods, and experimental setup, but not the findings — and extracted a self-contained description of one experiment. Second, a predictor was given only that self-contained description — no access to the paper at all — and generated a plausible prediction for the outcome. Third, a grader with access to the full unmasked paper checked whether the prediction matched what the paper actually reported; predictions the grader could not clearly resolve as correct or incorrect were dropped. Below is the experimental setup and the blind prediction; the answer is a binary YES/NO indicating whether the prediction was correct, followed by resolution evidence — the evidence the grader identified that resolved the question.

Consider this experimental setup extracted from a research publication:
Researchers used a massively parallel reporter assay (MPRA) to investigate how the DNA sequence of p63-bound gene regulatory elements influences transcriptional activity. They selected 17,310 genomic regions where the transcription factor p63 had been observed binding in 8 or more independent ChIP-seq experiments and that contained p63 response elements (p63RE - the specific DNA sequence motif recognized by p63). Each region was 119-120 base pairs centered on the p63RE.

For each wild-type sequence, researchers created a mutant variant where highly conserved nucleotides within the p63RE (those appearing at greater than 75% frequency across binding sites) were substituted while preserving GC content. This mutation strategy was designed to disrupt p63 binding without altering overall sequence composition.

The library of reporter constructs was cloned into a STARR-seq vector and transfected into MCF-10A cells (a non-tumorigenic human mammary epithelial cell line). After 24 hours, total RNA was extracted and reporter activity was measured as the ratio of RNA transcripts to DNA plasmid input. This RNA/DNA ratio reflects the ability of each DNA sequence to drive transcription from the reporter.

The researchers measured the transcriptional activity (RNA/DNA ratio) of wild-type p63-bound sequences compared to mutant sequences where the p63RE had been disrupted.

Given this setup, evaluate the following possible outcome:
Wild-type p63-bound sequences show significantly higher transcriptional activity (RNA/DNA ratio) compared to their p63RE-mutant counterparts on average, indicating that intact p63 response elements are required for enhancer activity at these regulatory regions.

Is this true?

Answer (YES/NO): YES